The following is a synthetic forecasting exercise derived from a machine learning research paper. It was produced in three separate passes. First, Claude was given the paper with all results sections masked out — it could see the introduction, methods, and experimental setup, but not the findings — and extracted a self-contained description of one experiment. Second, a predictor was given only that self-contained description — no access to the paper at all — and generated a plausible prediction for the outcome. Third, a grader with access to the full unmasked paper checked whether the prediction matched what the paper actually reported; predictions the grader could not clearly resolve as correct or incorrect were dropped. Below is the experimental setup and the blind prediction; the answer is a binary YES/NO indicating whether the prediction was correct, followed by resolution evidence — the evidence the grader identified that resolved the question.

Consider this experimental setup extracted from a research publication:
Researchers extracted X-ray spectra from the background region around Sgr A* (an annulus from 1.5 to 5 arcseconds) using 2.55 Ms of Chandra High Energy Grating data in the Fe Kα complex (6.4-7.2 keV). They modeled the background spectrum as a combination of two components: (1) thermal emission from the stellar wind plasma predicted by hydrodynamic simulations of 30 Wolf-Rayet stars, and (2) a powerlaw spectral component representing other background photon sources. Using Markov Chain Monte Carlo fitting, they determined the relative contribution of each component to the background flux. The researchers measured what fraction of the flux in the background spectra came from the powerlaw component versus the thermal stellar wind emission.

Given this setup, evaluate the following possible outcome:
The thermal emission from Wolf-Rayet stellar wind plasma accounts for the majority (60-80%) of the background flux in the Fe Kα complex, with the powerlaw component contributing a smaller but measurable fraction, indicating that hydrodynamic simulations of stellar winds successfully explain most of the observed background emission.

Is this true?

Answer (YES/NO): NO